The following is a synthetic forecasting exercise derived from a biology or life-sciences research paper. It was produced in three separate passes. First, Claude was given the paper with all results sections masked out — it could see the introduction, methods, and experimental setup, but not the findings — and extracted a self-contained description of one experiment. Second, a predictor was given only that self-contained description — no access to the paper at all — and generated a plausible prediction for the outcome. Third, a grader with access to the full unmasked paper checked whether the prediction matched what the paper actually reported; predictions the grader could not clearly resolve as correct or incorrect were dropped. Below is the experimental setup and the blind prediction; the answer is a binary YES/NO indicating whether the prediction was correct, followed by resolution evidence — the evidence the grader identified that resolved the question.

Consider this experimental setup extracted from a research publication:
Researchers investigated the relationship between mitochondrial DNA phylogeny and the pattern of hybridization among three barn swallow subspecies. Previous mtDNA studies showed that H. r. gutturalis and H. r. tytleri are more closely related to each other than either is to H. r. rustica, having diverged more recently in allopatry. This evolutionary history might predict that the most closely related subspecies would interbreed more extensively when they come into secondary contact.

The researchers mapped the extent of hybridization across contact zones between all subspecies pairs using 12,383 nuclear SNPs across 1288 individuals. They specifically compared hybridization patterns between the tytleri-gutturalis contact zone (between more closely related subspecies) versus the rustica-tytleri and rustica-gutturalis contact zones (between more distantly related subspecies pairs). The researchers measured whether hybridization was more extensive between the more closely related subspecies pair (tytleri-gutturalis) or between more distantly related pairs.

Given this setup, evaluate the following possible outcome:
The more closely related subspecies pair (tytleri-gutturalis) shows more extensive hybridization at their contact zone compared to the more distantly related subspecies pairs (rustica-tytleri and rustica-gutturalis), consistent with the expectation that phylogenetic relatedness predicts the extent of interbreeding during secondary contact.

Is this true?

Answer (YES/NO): YES